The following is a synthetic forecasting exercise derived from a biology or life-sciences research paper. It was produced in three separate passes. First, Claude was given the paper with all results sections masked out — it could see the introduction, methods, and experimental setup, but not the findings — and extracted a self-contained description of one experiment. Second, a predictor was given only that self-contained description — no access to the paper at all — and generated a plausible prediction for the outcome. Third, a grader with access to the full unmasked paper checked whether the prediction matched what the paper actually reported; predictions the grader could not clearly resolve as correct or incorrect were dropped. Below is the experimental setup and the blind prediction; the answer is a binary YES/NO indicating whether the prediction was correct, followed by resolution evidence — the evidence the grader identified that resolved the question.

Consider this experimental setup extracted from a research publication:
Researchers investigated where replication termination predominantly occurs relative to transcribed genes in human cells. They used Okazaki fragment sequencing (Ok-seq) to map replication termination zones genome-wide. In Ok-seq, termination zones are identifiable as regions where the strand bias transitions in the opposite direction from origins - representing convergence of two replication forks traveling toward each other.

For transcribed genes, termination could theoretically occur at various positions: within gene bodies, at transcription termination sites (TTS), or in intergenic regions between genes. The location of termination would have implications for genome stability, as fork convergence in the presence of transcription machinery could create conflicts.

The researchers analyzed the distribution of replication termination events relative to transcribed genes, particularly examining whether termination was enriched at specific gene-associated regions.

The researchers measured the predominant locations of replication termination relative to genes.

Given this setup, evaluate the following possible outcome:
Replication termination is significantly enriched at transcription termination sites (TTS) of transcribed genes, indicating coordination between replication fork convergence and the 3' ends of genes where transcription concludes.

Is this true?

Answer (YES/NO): YES